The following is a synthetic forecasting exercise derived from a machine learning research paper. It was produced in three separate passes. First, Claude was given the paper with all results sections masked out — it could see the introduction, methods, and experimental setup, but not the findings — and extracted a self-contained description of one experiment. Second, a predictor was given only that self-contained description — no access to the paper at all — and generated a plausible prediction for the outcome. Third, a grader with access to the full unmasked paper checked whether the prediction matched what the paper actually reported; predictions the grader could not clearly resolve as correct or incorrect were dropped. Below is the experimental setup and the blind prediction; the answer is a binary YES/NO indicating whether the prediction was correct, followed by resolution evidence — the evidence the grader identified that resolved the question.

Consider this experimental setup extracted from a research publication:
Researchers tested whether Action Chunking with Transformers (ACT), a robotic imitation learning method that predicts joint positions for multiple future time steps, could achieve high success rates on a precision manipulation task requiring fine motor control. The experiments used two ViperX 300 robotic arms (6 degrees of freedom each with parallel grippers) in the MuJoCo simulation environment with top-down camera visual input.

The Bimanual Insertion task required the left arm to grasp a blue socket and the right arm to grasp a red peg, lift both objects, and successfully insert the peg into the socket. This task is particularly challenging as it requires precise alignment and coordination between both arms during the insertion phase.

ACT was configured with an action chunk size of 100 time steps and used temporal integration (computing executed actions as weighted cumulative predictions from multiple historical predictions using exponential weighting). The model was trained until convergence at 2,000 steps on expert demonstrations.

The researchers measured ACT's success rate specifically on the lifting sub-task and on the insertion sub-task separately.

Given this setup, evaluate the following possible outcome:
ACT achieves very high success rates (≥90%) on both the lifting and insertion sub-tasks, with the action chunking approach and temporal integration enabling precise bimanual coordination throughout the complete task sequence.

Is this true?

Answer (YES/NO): NO